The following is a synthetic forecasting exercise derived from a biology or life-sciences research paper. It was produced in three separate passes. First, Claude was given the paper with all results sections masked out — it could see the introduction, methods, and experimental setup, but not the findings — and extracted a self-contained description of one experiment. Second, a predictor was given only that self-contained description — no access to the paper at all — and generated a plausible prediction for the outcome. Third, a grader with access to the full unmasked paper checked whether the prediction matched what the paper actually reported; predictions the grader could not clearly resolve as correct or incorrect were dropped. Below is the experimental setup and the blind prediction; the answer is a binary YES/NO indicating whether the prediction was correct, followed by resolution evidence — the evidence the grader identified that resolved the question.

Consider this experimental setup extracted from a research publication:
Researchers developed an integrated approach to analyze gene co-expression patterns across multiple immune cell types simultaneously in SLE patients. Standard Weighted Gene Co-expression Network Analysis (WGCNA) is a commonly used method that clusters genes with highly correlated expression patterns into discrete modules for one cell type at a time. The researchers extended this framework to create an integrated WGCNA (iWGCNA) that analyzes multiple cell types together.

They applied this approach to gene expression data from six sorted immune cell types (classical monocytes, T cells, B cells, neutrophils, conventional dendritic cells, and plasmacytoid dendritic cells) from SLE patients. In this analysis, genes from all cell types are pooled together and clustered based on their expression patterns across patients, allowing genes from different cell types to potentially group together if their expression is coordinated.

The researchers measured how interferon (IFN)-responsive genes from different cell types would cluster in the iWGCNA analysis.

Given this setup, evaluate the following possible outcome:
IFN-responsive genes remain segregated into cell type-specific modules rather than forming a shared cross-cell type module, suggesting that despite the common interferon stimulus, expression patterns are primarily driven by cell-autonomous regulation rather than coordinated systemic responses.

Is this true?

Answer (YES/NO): NO